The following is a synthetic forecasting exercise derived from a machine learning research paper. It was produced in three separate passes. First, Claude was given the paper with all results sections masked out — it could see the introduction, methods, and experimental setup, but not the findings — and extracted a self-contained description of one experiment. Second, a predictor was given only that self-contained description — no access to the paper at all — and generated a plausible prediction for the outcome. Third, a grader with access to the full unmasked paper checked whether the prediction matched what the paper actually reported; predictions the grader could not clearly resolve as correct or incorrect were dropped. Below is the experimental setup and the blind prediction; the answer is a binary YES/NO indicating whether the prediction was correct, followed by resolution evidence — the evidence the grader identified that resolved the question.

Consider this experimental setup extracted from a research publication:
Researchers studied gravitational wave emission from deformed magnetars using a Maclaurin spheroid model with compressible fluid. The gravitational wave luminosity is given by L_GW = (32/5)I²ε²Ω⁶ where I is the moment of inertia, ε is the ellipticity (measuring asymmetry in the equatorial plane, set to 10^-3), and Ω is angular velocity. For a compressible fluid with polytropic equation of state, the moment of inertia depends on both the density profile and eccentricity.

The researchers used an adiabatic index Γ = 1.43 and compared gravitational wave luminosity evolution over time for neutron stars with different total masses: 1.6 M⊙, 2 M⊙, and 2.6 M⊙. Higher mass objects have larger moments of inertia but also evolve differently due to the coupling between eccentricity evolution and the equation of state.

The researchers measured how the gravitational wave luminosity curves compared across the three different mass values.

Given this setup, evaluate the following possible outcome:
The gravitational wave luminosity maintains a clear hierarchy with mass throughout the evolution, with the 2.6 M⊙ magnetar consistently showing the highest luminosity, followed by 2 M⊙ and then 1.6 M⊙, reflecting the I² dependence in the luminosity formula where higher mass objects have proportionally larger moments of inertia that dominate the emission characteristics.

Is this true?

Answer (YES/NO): NO